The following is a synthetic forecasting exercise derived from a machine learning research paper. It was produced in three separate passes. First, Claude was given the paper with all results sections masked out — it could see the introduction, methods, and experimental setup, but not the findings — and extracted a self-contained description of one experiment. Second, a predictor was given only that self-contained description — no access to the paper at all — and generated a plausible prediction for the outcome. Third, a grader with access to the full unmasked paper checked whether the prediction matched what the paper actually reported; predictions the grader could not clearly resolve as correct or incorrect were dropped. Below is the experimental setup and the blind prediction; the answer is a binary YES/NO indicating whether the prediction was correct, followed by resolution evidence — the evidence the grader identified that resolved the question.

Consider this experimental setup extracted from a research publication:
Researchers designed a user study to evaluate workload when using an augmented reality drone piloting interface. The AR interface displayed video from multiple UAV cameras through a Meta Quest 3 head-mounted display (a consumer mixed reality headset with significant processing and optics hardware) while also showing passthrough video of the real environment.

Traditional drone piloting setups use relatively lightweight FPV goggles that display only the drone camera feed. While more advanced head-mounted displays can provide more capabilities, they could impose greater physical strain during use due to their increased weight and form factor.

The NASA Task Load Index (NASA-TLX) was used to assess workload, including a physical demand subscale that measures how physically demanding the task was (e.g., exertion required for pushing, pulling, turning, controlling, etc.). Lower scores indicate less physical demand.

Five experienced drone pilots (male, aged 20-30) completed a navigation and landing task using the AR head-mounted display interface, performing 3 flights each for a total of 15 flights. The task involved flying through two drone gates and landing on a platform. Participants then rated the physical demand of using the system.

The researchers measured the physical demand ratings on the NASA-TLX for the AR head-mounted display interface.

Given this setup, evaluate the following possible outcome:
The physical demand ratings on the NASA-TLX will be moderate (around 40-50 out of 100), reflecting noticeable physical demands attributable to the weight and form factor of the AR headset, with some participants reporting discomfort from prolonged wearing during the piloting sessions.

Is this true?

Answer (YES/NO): NO